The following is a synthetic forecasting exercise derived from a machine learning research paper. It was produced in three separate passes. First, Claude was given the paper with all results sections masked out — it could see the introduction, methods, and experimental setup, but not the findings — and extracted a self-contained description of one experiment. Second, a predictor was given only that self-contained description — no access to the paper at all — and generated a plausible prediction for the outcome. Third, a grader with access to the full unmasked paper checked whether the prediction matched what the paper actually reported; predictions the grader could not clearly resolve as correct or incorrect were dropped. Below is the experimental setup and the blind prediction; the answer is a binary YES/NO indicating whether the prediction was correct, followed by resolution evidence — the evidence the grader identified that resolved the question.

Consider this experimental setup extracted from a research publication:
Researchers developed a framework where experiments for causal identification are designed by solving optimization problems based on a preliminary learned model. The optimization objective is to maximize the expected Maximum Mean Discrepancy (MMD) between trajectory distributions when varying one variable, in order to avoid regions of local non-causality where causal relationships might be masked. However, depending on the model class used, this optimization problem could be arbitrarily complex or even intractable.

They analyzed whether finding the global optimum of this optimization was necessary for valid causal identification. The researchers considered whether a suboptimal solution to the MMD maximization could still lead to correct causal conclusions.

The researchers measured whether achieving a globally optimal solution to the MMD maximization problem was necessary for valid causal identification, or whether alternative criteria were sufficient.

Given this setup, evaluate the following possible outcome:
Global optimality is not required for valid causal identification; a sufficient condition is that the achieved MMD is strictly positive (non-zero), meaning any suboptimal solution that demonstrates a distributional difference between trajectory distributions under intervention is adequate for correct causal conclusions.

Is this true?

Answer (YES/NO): NO